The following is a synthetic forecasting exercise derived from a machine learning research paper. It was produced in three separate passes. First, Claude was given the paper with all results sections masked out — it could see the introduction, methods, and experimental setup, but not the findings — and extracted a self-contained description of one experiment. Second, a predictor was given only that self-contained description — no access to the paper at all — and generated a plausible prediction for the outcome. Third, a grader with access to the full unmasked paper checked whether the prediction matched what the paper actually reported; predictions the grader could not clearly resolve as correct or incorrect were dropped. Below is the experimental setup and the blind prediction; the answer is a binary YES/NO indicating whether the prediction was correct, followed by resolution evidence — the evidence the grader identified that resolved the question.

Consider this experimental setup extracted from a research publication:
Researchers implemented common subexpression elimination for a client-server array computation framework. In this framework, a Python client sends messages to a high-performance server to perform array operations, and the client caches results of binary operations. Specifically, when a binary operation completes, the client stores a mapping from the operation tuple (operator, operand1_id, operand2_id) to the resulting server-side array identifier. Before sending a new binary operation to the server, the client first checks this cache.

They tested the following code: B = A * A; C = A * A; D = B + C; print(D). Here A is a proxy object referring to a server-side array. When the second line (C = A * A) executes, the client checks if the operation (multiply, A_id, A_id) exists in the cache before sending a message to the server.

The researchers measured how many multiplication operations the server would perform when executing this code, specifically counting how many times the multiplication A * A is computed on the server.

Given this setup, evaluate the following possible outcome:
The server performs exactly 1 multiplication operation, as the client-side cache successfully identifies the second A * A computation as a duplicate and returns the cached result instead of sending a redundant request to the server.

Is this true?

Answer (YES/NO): YES